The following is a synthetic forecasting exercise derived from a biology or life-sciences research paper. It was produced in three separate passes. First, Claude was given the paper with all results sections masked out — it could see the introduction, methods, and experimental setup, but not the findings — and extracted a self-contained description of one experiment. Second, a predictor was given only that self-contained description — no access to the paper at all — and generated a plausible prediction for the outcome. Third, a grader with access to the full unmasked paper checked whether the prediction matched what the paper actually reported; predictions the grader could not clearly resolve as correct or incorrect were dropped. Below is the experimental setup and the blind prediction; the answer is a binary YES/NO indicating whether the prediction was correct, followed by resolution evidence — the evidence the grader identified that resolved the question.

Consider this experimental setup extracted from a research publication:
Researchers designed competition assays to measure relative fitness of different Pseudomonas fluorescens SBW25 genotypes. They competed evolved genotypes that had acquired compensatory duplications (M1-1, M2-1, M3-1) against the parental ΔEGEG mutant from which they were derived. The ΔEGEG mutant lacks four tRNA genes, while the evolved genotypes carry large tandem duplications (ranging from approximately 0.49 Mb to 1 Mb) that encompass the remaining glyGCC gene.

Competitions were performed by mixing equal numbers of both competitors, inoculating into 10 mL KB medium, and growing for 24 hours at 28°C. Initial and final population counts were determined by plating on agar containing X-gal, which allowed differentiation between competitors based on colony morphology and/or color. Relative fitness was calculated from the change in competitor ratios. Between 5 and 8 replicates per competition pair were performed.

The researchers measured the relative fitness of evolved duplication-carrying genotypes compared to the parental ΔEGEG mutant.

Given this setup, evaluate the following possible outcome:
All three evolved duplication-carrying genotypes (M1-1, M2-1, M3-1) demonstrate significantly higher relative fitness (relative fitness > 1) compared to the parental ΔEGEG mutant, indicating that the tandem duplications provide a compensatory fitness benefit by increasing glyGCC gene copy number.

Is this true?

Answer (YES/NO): NO